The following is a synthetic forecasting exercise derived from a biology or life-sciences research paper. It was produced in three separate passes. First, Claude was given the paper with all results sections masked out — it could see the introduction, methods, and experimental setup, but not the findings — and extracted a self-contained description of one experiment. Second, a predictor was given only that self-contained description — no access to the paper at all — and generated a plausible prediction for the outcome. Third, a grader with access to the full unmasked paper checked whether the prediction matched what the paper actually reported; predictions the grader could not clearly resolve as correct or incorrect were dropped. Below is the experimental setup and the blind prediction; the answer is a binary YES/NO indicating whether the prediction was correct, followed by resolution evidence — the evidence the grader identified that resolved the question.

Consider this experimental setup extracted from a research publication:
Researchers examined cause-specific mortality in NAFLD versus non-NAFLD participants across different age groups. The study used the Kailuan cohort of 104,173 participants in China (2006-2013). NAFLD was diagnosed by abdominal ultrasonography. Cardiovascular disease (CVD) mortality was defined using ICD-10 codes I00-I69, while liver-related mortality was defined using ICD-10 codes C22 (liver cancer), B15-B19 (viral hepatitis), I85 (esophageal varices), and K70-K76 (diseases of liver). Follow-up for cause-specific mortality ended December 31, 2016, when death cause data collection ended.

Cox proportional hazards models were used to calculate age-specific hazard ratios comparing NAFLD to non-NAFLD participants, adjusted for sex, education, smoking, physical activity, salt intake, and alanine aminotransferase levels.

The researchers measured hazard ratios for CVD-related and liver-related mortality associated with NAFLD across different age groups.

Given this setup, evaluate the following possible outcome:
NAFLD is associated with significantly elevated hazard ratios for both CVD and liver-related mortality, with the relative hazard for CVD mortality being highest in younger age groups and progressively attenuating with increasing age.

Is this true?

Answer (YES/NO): NO